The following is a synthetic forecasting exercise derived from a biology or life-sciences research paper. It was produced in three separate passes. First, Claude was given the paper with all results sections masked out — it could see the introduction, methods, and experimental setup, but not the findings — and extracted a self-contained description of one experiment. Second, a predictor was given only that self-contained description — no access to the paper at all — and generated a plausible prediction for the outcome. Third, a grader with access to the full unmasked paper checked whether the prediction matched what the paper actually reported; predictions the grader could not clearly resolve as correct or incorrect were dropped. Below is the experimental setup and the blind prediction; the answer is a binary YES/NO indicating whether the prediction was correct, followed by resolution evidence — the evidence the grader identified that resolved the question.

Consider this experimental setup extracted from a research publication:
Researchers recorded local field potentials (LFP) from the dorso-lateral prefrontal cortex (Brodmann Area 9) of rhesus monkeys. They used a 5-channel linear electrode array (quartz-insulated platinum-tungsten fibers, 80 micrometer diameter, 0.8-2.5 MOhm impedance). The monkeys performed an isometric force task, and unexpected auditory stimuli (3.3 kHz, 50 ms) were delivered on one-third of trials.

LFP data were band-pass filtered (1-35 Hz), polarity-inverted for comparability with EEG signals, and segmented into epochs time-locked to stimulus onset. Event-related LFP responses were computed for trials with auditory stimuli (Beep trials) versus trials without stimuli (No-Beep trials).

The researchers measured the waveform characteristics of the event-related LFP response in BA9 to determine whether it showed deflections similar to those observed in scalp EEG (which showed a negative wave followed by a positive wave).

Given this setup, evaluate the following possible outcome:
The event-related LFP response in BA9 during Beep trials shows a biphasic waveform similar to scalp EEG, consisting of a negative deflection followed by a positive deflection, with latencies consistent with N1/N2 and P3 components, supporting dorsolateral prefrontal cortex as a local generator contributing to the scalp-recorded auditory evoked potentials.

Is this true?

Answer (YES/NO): NO